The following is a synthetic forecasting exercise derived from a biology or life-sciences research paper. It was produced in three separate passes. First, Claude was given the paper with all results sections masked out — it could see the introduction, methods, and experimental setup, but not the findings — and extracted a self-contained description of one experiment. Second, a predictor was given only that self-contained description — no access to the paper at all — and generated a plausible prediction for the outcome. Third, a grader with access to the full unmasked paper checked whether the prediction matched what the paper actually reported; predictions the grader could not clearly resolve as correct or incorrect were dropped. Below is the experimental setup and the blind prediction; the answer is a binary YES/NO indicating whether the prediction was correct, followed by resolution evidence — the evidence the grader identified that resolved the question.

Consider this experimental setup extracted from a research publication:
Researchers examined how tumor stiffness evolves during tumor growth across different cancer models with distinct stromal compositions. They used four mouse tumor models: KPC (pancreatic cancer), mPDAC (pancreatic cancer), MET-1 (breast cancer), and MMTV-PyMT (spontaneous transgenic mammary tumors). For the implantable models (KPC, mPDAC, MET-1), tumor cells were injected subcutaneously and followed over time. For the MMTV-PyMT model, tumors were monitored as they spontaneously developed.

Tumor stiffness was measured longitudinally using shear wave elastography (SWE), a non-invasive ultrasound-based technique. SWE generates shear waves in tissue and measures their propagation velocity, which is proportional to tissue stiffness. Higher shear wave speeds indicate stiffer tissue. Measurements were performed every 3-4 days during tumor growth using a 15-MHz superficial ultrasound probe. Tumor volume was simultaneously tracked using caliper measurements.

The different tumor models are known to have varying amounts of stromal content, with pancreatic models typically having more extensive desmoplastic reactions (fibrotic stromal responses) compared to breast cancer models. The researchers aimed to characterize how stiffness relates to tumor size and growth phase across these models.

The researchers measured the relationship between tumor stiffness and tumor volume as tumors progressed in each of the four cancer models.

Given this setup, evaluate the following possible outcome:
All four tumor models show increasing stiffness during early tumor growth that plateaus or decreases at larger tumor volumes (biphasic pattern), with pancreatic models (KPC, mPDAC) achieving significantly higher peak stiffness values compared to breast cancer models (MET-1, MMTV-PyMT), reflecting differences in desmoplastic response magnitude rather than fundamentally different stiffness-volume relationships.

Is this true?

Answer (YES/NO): NO